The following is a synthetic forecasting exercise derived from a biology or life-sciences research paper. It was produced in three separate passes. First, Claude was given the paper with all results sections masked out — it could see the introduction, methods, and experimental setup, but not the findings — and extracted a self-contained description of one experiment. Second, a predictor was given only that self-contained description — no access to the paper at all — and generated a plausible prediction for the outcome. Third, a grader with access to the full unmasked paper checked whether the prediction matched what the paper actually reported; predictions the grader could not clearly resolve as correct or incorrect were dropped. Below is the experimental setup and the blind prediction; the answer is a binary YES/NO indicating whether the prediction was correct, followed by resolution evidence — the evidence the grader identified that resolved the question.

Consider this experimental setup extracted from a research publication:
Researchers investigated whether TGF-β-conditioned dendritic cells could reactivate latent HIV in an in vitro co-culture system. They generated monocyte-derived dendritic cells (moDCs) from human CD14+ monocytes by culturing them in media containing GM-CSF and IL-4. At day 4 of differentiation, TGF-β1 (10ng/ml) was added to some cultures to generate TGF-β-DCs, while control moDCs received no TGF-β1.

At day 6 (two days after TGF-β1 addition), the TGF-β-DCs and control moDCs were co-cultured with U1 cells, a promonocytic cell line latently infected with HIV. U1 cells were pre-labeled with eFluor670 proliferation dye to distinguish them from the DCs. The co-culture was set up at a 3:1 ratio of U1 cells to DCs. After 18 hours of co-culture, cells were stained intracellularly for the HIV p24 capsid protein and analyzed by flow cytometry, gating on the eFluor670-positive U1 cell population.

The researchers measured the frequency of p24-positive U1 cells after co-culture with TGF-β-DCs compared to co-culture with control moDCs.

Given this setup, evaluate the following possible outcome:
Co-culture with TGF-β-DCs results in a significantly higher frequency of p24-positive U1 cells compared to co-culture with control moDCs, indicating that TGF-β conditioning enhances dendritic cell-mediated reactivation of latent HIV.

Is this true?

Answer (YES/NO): NO